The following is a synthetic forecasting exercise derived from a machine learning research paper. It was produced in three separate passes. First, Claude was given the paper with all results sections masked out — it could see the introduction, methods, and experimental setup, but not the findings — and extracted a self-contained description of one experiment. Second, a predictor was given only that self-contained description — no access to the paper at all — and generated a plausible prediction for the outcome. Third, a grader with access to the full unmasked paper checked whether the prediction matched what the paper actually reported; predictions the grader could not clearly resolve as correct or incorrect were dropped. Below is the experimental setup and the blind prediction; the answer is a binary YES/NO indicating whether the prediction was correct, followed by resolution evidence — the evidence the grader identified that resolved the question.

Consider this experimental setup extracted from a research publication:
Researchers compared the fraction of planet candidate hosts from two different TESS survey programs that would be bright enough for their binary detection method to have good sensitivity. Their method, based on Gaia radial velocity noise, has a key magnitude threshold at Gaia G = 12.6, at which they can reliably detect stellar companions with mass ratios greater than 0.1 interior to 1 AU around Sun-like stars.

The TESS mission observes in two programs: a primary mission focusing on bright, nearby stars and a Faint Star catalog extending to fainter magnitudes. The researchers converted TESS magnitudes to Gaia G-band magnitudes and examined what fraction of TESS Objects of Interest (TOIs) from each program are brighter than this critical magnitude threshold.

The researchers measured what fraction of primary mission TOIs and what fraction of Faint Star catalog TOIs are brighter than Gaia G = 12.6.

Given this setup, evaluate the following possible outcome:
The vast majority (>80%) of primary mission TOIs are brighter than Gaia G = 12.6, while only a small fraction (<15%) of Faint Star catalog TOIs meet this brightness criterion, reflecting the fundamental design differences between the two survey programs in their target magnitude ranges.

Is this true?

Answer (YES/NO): NO